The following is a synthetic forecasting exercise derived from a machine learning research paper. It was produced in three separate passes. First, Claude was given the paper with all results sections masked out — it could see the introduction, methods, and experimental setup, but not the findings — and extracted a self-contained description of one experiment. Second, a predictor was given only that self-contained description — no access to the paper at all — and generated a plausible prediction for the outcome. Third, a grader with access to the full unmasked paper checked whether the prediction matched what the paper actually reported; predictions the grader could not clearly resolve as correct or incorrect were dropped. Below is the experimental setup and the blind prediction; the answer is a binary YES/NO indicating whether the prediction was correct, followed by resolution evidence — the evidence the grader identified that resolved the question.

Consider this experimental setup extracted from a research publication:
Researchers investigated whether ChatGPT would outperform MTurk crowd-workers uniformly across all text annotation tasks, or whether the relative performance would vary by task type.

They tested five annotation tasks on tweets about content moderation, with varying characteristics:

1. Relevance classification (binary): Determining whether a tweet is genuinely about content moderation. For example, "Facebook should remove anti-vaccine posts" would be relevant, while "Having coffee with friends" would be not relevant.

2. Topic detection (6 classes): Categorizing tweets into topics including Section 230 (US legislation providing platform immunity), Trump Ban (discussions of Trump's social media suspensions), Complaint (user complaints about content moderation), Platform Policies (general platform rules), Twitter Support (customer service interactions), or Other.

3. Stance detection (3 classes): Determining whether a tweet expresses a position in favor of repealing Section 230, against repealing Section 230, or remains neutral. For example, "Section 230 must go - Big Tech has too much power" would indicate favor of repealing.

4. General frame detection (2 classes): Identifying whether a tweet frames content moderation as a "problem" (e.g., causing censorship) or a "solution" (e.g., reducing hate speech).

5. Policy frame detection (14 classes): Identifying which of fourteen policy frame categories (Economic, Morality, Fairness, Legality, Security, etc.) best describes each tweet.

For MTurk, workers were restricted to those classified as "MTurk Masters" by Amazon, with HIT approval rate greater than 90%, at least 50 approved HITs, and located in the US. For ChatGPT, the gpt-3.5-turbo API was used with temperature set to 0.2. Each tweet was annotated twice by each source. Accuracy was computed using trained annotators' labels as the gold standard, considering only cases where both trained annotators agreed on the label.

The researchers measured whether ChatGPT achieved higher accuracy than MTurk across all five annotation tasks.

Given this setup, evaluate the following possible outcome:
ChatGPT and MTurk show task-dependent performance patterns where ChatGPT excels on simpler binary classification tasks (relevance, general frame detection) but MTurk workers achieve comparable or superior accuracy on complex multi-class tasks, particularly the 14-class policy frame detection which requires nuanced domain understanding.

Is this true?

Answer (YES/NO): NO